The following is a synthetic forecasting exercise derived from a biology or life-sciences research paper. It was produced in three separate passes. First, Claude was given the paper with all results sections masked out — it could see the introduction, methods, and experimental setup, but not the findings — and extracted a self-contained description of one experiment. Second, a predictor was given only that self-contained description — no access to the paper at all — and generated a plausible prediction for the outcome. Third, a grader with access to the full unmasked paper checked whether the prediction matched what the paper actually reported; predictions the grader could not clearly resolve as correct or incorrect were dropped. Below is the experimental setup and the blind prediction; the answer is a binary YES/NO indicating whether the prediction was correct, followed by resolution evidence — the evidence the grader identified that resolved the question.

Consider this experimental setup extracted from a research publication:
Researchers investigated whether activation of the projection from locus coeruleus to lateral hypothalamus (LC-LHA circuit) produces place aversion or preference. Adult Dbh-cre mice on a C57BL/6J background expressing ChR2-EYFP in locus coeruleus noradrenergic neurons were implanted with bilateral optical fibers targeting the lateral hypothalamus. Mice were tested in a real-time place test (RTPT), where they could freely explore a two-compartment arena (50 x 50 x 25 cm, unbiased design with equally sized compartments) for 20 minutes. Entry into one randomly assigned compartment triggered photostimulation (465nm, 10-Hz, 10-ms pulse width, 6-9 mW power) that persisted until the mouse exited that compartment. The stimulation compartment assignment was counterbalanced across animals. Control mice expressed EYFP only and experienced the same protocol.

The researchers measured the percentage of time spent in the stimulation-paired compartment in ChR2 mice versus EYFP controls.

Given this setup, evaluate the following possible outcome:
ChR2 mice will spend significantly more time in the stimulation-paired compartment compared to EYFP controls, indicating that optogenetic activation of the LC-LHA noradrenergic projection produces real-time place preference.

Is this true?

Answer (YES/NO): NO